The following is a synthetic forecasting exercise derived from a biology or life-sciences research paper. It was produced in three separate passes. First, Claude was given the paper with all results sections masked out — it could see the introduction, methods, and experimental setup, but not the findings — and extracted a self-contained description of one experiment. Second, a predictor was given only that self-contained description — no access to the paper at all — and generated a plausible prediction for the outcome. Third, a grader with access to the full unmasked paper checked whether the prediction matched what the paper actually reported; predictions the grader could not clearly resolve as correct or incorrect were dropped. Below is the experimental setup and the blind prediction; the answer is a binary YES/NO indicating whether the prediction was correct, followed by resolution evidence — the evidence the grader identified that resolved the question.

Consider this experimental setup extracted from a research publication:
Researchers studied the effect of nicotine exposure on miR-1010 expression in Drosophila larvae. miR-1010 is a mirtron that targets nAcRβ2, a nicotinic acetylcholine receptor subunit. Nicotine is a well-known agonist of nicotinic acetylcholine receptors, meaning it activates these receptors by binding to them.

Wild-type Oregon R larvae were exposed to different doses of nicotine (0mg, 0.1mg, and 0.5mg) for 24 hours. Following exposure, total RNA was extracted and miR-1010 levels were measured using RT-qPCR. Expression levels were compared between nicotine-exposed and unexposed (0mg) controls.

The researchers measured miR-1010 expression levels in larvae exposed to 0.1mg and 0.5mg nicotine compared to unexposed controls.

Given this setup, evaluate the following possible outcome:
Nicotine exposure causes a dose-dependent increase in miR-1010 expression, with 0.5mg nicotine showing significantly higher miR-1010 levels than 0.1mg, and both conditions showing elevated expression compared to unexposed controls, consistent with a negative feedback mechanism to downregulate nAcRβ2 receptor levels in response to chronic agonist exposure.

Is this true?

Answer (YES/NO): NO